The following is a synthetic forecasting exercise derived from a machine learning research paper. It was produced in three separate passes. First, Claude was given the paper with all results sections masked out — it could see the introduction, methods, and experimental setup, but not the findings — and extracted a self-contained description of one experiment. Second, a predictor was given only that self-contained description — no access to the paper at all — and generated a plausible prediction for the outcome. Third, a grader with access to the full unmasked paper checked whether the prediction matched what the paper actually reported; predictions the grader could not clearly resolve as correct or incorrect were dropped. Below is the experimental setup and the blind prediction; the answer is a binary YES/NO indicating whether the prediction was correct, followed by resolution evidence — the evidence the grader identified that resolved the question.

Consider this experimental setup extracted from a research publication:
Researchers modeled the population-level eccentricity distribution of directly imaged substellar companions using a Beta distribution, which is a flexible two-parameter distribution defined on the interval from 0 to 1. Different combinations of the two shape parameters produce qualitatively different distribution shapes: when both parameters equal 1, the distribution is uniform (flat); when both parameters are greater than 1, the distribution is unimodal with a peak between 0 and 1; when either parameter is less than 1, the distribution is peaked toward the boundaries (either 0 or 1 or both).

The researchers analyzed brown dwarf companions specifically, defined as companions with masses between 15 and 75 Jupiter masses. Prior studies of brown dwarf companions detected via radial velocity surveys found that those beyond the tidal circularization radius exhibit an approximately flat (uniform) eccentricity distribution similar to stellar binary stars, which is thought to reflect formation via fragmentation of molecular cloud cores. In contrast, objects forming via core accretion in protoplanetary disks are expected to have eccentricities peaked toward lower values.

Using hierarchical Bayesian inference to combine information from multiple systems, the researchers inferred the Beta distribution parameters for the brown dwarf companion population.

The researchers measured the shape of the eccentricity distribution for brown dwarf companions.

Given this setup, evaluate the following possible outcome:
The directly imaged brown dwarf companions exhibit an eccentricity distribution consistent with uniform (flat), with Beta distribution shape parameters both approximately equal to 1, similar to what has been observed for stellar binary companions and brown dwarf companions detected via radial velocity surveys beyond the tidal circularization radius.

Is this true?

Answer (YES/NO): NO